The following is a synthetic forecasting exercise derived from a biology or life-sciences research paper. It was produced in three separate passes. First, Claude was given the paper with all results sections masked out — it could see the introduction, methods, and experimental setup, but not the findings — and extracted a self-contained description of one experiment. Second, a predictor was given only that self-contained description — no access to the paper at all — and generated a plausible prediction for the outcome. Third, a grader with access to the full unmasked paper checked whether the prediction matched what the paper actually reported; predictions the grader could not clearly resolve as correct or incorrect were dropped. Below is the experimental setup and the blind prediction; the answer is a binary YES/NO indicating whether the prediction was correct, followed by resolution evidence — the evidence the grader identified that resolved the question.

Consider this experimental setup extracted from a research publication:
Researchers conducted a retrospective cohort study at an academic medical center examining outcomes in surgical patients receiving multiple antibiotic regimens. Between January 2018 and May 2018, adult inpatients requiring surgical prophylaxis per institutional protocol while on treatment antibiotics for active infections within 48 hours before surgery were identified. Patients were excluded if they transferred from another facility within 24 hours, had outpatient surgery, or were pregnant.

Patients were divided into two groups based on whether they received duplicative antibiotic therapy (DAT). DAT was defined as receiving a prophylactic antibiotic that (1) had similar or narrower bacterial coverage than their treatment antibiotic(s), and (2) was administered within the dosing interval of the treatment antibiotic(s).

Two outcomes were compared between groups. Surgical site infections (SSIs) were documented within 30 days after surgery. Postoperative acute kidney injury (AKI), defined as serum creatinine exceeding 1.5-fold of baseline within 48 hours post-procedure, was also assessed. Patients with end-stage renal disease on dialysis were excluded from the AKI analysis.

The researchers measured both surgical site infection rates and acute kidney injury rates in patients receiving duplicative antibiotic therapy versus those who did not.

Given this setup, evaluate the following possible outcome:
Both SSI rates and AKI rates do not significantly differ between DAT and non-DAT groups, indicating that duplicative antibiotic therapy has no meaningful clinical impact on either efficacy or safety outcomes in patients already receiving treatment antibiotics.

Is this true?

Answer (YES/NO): NO